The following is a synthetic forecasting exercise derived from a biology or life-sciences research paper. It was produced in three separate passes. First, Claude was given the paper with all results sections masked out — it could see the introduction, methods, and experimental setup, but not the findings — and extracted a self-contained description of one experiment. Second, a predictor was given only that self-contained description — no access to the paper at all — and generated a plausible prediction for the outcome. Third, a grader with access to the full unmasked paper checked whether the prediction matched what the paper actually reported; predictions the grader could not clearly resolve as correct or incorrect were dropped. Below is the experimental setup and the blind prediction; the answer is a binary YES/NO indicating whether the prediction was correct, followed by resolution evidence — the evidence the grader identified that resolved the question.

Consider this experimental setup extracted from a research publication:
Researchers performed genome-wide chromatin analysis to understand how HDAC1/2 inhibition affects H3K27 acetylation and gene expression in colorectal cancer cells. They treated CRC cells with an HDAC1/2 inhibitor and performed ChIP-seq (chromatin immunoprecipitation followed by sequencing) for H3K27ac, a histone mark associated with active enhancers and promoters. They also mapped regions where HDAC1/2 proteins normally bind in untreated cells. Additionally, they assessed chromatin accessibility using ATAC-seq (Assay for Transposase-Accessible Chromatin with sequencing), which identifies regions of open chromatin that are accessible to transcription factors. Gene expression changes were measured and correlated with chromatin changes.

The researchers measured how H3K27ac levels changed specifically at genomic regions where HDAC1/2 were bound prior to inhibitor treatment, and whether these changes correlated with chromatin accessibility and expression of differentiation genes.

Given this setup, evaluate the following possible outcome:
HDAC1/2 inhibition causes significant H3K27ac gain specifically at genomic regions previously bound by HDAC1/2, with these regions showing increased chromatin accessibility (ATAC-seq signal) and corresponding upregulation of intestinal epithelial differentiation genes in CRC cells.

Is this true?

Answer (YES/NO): YES